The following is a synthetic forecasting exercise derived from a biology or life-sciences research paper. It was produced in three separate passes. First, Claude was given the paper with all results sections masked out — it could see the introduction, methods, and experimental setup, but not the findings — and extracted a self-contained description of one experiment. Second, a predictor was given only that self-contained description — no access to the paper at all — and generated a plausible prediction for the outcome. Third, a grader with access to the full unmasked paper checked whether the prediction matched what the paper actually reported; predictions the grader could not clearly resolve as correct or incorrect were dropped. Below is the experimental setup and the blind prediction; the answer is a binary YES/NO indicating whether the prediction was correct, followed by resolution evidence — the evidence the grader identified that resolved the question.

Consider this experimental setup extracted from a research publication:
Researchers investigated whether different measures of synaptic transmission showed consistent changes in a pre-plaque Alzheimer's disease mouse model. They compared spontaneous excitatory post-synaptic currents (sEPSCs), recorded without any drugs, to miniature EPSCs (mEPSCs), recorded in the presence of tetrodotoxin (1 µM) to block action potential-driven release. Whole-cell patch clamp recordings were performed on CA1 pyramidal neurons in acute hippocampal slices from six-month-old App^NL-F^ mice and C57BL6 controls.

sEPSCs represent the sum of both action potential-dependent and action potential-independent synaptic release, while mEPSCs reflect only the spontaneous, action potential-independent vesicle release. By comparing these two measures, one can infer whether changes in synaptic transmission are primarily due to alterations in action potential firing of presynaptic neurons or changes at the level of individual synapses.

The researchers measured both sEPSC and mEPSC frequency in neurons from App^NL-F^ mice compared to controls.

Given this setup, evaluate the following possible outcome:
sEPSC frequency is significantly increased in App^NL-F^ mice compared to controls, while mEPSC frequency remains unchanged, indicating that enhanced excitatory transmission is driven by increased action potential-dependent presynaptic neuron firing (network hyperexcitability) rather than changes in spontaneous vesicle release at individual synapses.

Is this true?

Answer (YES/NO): NO